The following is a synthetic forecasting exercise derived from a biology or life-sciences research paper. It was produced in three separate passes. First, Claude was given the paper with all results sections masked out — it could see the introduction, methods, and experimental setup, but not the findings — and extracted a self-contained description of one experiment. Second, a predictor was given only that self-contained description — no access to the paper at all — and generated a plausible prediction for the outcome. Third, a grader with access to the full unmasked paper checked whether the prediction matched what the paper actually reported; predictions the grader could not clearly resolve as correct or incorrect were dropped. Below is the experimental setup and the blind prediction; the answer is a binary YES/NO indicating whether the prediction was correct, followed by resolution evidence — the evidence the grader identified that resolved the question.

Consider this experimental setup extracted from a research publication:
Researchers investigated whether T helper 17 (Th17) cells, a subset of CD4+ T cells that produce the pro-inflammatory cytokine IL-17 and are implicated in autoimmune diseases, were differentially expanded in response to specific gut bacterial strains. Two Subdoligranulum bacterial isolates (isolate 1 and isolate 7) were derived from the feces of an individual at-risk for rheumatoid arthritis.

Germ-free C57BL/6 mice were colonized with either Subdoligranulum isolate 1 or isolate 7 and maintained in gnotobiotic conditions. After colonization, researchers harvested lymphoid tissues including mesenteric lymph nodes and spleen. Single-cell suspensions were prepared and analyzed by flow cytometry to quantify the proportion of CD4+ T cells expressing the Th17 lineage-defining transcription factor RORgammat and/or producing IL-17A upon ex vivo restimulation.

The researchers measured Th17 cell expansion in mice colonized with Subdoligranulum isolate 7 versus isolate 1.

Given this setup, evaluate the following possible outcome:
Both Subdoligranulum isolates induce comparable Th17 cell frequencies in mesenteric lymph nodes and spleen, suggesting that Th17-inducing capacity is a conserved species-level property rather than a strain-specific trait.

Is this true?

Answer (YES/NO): NO